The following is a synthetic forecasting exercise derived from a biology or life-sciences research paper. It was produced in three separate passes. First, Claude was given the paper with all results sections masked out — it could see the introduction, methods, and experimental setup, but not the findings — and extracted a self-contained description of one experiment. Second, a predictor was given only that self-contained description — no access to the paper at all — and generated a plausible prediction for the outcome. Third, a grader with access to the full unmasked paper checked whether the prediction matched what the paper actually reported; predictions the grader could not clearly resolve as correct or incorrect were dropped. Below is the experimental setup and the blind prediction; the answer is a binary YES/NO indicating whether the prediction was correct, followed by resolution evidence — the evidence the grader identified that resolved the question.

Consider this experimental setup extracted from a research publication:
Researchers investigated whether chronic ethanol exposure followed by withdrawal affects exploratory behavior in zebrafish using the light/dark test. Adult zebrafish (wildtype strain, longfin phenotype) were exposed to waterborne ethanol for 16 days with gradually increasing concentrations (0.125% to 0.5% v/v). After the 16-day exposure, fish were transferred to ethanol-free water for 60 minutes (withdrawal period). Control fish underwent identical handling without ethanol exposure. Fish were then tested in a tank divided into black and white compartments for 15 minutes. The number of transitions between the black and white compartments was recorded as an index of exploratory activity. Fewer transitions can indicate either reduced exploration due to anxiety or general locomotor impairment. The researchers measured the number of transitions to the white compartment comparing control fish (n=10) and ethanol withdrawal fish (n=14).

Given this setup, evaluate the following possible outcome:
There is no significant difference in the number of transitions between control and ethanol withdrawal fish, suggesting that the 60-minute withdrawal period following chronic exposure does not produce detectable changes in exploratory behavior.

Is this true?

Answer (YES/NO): YES